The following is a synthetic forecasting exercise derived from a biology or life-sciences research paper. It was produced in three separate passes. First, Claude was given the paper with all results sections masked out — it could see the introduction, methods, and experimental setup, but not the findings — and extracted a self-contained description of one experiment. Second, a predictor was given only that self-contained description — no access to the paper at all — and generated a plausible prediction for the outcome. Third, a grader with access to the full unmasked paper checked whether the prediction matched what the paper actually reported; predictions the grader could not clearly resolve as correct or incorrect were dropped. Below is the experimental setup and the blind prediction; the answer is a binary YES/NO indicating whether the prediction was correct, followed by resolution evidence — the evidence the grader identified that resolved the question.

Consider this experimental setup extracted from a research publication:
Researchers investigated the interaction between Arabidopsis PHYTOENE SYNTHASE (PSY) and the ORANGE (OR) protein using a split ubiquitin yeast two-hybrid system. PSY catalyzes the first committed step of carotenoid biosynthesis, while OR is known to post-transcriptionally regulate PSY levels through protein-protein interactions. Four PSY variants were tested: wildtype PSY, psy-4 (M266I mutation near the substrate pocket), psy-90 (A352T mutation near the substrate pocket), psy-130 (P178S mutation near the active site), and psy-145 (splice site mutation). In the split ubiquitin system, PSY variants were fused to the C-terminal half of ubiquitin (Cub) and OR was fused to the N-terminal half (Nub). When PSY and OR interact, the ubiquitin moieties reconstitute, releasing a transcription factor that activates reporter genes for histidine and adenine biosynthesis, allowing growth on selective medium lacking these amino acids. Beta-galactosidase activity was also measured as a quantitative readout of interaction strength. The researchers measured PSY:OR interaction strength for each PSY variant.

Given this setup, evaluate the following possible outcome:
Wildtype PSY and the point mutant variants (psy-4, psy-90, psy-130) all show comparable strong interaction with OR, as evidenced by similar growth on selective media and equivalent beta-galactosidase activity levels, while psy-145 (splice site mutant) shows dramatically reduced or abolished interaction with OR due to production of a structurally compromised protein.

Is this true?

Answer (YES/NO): NO